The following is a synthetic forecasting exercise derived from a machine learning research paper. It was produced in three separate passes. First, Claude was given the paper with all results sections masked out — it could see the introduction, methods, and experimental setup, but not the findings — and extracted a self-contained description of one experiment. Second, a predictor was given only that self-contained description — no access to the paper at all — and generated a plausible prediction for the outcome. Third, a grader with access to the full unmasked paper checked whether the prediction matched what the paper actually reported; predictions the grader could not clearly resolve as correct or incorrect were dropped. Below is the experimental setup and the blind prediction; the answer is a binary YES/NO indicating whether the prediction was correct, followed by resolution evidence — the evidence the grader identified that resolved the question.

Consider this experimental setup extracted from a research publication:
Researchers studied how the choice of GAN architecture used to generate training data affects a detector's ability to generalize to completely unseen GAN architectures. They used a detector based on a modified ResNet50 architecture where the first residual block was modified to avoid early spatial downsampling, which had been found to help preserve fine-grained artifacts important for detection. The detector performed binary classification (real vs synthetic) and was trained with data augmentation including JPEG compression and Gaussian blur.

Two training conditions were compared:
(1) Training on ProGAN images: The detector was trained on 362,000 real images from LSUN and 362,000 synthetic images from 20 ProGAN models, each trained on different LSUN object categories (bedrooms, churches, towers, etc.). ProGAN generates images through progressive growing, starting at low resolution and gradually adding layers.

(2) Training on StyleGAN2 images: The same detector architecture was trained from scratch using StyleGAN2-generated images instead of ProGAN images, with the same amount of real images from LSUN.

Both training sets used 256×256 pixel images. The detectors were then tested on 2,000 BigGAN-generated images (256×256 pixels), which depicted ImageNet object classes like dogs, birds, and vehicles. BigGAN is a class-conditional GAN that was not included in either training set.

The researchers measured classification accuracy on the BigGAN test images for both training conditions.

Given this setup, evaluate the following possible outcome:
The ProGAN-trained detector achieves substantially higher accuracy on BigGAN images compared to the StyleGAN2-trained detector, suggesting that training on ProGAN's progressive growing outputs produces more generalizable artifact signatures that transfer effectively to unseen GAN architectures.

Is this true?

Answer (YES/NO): NO